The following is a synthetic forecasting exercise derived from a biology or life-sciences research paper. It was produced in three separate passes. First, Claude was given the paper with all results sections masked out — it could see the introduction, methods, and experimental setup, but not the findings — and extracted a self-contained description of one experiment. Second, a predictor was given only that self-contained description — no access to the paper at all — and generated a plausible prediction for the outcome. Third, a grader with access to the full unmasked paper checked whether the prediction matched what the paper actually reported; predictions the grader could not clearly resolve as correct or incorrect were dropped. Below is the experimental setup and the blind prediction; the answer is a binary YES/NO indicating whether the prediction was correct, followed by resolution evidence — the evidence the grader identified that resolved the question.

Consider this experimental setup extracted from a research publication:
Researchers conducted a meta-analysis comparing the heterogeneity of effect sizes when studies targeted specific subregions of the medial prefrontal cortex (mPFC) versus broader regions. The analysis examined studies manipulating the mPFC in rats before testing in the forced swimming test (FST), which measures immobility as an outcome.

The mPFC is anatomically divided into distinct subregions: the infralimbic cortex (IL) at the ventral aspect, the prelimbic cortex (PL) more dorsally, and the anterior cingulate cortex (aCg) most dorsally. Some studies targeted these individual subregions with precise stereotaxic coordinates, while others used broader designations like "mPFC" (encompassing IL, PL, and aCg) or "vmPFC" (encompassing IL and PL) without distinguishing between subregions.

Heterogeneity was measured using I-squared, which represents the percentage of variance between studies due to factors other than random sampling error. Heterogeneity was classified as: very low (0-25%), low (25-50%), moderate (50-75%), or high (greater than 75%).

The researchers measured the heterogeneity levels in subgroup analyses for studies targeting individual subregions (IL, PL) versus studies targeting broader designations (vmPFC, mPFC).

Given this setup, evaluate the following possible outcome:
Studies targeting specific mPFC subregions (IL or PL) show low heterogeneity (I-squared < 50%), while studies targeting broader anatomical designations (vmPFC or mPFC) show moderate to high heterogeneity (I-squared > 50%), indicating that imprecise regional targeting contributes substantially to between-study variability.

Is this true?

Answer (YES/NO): NO